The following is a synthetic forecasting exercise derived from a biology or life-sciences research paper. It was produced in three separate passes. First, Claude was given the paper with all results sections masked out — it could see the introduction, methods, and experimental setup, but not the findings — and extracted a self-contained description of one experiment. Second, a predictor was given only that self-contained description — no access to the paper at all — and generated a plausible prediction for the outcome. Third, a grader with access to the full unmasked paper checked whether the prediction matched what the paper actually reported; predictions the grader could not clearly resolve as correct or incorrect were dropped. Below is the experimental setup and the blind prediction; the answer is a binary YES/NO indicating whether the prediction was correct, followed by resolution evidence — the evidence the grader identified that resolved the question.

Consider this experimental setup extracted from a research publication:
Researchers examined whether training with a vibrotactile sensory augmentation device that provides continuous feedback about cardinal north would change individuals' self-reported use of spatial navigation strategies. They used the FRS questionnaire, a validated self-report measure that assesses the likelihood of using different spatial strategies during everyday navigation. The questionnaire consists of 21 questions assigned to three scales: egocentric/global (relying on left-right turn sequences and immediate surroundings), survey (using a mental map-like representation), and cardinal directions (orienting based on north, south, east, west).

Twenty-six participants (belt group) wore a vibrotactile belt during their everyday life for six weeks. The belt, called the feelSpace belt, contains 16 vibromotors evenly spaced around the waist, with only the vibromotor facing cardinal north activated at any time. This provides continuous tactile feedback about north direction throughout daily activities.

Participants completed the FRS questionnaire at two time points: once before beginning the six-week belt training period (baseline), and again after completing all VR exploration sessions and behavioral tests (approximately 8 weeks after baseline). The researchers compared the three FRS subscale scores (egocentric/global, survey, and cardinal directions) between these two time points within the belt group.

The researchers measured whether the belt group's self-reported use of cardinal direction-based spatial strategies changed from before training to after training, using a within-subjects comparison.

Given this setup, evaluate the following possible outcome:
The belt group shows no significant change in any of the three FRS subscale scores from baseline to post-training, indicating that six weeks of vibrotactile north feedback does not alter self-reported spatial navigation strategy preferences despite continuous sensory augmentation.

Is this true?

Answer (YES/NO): NO